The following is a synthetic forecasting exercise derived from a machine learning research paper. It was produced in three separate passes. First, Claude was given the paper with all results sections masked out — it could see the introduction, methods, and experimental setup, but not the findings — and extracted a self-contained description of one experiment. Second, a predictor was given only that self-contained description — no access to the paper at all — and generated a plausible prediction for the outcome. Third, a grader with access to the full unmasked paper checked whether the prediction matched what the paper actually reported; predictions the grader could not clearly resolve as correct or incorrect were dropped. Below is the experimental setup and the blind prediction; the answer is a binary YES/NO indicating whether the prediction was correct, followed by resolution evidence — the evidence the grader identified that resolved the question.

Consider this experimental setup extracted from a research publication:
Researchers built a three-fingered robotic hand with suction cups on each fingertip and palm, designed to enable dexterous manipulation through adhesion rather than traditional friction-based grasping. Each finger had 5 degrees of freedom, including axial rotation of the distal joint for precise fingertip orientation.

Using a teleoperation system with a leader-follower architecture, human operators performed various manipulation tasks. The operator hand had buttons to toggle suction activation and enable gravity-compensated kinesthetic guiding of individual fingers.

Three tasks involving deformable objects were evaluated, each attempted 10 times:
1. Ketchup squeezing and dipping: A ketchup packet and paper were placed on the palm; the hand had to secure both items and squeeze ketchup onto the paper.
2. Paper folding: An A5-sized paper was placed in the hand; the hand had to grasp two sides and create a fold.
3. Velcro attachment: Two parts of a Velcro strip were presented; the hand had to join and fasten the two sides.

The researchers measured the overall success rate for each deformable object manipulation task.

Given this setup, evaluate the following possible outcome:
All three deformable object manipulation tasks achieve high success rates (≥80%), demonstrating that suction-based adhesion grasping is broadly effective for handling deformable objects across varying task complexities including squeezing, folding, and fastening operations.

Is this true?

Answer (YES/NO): NO